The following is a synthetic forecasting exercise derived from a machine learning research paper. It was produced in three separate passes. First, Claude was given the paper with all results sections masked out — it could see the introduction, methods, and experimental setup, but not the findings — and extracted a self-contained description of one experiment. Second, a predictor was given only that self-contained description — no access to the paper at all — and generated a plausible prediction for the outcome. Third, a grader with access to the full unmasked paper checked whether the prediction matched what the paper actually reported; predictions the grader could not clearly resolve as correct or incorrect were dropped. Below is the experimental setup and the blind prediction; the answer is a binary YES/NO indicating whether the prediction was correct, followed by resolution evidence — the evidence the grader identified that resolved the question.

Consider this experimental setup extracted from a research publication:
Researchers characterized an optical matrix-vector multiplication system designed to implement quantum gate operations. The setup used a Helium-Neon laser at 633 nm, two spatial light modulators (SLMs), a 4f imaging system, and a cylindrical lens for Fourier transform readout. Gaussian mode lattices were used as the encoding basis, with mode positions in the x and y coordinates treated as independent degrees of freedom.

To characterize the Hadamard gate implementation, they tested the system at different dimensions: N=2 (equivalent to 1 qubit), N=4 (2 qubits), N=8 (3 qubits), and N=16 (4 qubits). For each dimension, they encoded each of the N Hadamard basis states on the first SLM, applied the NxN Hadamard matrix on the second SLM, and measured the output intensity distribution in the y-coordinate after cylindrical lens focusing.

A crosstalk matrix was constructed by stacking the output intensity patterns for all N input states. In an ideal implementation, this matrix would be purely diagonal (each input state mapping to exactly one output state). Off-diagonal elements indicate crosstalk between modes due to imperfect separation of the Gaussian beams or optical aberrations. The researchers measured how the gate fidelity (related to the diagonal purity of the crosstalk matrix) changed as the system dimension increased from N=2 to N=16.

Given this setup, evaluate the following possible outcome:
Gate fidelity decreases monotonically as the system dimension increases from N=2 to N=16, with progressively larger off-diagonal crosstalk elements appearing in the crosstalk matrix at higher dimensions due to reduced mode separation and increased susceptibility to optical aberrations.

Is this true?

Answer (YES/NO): YES